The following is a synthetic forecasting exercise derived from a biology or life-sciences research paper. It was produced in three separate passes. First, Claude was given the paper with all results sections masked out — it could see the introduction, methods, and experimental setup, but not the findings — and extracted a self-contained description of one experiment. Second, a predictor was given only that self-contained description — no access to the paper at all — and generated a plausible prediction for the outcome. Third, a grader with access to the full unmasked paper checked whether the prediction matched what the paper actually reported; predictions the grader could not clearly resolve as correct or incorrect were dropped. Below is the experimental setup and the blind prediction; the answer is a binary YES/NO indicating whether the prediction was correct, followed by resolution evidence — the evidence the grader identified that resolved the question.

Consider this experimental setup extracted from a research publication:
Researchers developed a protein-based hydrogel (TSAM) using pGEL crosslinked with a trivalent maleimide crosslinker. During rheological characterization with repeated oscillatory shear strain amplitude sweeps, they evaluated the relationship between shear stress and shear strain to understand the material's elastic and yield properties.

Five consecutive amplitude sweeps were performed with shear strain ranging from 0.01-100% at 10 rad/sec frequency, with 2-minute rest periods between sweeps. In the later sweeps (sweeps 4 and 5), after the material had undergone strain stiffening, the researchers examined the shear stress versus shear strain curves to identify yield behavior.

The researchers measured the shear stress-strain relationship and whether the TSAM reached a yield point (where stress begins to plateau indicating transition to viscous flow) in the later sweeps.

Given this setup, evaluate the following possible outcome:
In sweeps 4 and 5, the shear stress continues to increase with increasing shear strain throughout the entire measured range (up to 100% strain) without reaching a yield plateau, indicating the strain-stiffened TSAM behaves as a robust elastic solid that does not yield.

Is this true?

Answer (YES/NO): NO